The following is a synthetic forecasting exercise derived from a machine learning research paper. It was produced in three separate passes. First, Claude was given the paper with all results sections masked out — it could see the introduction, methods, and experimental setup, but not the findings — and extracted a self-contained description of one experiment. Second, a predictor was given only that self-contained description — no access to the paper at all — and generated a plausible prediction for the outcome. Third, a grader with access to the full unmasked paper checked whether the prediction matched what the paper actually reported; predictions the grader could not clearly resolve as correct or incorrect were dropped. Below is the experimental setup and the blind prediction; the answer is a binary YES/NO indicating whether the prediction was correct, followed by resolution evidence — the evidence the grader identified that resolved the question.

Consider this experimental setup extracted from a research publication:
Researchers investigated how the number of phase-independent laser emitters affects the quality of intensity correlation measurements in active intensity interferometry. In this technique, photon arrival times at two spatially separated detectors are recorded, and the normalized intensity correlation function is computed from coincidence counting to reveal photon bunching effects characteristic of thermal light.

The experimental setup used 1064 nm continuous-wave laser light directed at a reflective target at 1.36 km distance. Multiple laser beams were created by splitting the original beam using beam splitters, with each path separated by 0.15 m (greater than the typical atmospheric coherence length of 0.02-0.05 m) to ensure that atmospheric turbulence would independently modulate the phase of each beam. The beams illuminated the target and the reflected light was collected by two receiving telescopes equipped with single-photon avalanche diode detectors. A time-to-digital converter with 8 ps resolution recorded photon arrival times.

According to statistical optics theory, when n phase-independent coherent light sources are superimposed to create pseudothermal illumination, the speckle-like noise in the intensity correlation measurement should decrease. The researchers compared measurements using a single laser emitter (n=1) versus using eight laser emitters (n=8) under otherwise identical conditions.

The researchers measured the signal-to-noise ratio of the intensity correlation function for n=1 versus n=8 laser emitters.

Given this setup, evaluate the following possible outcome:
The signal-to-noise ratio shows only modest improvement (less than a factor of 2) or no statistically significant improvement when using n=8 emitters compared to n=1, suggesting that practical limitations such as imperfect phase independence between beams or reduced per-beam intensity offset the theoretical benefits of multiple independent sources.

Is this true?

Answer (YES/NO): NO